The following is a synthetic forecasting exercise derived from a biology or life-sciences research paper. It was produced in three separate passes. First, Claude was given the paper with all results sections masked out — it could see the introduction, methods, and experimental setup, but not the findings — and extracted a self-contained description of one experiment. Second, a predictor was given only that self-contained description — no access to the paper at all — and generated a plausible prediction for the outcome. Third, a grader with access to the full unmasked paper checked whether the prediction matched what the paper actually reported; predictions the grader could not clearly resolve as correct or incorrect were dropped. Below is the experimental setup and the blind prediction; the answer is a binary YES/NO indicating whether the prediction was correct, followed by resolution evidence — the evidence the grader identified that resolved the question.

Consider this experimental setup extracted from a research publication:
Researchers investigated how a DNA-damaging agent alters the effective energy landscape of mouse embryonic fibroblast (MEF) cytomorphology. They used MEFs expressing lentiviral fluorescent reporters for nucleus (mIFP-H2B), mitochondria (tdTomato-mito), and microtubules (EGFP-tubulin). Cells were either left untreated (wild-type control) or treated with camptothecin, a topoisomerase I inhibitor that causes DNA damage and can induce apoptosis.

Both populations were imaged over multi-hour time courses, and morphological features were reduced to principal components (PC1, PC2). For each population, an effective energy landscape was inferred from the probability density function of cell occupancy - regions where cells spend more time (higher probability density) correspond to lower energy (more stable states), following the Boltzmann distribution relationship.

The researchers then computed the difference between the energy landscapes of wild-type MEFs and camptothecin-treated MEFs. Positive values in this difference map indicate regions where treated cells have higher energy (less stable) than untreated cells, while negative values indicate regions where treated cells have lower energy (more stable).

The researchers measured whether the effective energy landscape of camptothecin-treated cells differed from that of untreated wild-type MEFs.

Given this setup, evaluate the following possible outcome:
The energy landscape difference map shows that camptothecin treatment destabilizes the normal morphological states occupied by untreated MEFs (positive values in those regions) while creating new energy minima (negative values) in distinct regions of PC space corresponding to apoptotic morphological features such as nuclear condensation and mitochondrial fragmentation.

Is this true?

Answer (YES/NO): NO